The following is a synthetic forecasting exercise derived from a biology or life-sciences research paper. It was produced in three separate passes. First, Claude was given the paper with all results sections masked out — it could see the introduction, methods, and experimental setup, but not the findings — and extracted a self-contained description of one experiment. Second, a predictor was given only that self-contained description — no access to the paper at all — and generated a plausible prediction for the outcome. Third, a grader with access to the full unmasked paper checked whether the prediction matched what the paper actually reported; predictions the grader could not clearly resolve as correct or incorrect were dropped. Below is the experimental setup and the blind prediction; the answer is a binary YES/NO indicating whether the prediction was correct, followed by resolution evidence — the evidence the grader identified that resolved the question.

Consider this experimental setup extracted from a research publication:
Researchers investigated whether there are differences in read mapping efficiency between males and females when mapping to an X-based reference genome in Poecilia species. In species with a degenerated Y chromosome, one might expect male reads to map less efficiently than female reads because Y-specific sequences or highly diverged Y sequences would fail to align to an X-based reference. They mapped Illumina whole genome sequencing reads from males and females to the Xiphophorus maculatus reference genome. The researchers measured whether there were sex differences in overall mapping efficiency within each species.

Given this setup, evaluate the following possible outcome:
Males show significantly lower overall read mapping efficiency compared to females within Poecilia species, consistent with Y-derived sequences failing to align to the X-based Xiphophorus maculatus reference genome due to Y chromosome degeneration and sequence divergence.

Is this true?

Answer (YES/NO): NO